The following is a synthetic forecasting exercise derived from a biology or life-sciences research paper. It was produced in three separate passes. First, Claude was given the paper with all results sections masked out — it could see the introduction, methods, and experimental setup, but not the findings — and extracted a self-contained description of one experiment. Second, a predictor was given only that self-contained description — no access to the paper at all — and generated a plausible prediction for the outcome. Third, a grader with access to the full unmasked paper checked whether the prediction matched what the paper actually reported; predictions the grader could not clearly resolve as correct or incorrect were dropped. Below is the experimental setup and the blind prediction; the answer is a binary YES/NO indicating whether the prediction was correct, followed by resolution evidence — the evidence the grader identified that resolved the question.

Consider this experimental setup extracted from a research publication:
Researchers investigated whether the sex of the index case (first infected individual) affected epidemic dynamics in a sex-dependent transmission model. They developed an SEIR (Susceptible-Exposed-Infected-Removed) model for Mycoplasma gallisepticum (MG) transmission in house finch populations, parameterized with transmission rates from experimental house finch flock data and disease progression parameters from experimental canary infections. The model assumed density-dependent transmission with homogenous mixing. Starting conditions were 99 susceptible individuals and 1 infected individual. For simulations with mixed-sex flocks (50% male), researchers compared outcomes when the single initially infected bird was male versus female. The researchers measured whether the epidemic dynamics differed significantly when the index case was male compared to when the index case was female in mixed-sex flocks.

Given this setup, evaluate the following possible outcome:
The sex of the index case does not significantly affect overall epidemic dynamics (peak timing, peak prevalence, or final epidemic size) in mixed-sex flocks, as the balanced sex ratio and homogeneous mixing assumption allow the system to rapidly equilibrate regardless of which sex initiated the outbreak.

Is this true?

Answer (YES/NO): YES